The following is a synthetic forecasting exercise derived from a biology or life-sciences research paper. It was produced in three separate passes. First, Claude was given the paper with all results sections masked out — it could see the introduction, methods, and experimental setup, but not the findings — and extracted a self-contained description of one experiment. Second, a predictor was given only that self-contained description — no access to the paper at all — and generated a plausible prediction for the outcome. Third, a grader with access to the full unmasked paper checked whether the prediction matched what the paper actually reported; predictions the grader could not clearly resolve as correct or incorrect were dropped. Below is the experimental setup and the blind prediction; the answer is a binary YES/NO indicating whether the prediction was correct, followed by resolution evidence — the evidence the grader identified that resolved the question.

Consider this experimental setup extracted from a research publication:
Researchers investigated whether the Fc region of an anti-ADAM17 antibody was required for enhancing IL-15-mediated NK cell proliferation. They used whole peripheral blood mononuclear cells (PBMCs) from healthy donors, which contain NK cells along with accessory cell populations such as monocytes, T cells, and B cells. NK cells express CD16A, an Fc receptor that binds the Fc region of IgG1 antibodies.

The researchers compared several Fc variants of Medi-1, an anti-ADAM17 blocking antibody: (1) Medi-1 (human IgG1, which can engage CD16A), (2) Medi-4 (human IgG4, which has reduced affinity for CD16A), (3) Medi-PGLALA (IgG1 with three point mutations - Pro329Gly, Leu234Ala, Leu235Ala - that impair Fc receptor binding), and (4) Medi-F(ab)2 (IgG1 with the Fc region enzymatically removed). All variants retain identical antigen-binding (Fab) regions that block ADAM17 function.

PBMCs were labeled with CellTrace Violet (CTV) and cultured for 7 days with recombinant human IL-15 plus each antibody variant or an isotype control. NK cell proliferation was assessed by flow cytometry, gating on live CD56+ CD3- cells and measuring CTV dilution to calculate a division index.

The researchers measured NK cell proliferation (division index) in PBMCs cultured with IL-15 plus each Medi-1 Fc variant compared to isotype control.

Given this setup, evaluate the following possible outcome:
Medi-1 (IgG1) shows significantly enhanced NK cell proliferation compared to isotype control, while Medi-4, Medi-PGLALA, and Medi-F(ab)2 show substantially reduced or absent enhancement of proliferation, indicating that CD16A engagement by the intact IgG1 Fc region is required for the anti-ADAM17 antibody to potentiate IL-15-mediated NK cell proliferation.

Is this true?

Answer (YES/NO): YES